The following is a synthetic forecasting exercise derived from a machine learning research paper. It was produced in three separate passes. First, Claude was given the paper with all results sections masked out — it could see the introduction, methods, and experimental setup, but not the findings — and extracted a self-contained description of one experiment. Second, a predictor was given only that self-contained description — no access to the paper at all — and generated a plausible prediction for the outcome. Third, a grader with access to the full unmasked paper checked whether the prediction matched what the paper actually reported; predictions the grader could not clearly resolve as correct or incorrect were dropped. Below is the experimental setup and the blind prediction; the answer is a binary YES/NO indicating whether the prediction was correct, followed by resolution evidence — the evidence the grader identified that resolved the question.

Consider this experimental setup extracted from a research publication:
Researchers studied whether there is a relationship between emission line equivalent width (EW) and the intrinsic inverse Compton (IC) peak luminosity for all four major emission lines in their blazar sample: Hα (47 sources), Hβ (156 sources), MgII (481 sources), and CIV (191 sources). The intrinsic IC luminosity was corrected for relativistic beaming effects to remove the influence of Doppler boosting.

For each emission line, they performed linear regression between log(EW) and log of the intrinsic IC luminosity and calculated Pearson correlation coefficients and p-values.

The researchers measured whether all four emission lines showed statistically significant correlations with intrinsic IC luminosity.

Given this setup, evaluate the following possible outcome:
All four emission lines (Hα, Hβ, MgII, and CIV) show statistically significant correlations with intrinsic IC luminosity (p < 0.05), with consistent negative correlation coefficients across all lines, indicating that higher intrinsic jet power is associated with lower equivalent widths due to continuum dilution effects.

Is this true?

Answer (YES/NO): NO